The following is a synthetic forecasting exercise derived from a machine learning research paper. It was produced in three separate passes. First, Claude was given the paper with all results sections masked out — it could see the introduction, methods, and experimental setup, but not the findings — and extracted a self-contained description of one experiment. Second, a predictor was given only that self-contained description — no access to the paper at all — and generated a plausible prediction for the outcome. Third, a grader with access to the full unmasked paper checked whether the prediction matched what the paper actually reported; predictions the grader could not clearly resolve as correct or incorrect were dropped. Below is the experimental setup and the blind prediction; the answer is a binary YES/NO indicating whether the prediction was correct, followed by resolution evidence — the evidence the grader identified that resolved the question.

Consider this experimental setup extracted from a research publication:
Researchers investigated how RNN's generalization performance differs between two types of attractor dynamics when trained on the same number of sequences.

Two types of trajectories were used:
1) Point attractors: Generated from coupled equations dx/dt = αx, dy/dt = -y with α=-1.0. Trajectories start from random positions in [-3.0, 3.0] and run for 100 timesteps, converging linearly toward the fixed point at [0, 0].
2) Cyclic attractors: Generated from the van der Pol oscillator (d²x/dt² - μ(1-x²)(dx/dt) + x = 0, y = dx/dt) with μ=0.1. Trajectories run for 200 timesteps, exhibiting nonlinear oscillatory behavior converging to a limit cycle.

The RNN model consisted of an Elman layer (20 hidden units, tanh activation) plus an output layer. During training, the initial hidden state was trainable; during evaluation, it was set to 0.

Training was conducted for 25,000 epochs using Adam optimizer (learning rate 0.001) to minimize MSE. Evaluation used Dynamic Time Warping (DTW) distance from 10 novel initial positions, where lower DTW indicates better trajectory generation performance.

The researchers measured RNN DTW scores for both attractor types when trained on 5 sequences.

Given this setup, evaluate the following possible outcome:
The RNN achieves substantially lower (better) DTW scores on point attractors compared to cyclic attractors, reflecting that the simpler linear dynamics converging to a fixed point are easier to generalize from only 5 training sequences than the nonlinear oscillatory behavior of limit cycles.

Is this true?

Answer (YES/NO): YES